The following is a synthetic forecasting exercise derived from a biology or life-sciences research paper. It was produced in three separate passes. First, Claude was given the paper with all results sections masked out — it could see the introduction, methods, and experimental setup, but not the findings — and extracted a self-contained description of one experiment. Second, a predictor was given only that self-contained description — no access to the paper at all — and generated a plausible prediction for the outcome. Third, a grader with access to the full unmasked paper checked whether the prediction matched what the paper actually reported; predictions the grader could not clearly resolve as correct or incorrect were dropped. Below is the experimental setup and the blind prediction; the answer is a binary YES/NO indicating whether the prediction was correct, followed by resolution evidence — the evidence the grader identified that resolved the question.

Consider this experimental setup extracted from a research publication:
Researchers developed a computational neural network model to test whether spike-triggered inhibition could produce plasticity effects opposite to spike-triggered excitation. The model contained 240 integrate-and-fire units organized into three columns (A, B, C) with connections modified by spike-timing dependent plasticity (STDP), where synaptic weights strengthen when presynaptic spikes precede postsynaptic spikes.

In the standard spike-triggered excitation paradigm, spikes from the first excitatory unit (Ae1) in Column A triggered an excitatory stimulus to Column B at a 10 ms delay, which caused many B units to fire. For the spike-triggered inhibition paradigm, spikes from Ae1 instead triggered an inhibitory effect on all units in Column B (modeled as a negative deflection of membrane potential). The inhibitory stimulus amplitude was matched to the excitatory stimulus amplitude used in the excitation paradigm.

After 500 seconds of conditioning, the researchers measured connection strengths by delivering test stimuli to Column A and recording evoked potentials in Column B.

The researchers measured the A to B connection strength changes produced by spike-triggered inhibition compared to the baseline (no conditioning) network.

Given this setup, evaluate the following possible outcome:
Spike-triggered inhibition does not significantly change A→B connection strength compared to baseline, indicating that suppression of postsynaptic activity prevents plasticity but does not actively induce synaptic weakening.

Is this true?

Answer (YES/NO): NO